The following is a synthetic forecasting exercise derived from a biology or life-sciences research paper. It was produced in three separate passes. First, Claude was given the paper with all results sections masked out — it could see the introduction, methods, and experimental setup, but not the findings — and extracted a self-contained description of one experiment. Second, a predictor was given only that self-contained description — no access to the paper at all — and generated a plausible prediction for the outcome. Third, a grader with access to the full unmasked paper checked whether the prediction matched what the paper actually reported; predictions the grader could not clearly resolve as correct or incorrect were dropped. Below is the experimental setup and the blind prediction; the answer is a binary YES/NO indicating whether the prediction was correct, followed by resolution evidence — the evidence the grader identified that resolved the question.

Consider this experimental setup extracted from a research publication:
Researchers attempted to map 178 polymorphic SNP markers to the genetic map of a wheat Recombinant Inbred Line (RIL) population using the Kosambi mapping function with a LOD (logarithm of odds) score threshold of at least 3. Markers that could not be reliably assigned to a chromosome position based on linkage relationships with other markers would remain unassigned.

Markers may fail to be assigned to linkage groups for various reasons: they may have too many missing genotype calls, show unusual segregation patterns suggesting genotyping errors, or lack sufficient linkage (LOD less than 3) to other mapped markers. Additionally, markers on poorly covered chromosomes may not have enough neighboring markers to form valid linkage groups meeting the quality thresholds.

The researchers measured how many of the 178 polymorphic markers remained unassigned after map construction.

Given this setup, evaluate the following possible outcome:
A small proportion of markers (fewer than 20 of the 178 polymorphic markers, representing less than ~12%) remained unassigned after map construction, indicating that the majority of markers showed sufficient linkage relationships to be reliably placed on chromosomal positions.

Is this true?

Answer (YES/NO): NO